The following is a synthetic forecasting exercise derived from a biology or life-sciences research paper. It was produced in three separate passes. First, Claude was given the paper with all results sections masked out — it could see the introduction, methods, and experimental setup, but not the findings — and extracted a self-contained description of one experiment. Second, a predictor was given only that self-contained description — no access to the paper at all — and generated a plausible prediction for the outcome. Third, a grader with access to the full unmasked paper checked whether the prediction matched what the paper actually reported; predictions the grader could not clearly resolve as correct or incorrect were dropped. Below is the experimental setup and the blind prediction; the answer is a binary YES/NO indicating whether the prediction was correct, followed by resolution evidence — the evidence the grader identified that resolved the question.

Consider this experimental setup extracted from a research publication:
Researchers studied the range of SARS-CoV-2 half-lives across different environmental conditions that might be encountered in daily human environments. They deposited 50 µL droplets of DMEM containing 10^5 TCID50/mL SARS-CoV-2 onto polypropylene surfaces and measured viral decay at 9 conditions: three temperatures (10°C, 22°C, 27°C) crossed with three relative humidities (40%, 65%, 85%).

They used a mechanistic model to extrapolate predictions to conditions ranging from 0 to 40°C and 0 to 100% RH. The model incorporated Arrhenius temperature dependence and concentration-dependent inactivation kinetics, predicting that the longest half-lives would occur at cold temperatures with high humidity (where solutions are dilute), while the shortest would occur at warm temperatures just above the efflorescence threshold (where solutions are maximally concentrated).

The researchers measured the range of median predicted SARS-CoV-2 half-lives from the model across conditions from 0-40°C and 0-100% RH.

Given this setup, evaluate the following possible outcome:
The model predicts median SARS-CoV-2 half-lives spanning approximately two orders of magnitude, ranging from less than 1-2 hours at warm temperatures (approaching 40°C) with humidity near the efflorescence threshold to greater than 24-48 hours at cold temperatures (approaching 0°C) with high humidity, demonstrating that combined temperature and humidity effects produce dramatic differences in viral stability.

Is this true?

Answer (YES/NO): NO